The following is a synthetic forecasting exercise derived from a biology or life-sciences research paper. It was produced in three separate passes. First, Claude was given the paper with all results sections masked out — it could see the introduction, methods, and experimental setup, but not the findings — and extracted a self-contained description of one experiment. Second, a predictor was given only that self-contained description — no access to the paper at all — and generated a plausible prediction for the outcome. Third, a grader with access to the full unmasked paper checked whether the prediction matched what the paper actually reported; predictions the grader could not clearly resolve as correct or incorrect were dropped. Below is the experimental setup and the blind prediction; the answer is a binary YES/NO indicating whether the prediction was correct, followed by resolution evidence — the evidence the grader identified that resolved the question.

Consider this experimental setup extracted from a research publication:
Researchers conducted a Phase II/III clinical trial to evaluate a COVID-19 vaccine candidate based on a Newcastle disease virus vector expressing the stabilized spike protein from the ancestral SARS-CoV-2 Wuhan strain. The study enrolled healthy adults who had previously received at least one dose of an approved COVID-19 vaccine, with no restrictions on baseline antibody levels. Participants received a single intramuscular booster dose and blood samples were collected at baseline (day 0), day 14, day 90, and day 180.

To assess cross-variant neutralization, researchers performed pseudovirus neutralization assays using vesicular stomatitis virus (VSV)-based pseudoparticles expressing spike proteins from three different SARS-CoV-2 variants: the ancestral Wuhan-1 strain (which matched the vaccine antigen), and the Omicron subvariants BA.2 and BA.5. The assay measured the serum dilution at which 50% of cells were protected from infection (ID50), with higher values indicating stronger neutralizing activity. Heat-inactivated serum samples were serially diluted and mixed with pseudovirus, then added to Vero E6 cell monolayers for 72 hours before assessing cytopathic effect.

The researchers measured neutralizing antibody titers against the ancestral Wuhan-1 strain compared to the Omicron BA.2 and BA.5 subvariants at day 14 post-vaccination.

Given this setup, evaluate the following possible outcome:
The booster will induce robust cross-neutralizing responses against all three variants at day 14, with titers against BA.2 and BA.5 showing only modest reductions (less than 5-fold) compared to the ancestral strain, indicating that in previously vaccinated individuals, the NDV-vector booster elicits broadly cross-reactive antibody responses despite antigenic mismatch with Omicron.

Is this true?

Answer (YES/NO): YES